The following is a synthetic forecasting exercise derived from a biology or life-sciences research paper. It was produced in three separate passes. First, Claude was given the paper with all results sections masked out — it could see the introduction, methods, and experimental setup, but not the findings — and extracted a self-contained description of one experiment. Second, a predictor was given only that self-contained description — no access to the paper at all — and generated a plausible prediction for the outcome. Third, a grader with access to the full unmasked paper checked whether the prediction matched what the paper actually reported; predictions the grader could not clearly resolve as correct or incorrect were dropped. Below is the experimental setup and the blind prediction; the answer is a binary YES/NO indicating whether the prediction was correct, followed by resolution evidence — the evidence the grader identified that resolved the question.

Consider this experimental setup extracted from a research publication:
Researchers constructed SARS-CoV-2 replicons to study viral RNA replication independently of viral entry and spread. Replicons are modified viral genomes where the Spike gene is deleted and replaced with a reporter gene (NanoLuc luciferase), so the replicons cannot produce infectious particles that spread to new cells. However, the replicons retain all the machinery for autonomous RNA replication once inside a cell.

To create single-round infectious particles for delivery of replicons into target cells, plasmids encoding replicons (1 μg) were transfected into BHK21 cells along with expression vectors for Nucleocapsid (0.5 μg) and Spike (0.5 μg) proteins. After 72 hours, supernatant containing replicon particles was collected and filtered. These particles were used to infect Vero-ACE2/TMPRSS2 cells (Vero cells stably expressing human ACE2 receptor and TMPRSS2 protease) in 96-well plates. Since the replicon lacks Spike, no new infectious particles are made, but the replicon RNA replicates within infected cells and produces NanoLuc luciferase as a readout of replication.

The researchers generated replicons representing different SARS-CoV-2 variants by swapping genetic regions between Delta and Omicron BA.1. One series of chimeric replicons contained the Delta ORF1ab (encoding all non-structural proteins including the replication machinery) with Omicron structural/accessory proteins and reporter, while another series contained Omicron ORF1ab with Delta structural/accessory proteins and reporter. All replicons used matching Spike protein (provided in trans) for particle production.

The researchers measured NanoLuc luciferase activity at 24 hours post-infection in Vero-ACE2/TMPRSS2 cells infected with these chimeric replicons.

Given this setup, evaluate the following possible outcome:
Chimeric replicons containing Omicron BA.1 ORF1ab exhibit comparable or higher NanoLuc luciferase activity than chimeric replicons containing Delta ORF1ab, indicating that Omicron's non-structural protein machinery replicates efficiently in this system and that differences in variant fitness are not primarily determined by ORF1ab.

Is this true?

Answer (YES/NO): NO